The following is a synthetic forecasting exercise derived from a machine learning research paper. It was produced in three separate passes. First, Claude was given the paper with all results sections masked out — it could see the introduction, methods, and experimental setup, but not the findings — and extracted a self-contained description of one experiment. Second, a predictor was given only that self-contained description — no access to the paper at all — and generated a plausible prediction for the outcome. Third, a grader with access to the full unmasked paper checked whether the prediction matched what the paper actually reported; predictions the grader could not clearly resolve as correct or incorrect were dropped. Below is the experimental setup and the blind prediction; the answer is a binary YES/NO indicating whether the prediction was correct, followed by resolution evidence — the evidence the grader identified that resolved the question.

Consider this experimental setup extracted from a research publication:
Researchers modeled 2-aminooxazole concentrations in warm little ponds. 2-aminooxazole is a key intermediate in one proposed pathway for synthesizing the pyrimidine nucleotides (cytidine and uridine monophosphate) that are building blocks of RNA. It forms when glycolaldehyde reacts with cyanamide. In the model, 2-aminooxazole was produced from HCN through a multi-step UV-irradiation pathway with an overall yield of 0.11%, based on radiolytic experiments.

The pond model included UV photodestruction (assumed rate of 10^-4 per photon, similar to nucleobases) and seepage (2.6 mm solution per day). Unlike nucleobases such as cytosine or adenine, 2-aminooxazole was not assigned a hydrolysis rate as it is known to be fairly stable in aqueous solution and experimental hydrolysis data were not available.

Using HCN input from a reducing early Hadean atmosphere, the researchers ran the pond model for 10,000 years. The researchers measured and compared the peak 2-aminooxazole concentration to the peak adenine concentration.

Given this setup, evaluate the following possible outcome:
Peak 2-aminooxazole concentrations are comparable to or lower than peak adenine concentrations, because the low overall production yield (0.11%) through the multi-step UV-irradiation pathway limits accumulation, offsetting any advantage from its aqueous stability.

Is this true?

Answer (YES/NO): YES